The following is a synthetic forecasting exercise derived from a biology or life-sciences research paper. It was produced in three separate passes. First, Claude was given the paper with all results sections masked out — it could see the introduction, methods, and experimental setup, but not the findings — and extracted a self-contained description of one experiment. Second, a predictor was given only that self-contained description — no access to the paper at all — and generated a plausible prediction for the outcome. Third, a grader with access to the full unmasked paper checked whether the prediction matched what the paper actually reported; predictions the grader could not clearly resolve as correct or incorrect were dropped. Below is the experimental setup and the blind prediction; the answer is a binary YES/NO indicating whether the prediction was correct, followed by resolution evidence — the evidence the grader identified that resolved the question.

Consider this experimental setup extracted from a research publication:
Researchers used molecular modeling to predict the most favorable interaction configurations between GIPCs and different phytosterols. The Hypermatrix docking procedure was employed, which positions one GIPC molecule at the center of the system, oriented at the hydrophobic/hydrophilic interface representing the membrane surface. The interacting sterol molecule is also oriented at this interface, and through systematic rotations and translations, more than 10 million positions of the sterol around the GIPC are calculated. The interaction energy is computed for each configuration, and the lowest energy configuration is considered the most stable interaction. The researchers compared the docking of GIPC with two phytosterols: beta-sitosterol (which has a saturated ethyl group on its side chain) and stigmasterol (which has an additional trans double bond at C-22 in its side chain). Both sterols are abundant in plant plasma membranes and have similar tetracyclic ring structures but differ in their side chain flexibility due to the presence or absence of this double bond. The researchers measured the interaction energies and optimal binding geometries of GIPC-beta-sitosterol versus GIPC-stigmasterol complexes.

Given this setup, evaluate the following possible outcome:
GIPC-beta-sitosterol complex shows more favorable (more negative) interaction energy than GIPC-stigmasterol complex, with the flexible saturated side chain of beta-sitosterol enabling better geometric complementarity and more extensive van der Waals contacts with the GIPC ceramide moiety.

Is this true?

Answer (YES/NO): YES